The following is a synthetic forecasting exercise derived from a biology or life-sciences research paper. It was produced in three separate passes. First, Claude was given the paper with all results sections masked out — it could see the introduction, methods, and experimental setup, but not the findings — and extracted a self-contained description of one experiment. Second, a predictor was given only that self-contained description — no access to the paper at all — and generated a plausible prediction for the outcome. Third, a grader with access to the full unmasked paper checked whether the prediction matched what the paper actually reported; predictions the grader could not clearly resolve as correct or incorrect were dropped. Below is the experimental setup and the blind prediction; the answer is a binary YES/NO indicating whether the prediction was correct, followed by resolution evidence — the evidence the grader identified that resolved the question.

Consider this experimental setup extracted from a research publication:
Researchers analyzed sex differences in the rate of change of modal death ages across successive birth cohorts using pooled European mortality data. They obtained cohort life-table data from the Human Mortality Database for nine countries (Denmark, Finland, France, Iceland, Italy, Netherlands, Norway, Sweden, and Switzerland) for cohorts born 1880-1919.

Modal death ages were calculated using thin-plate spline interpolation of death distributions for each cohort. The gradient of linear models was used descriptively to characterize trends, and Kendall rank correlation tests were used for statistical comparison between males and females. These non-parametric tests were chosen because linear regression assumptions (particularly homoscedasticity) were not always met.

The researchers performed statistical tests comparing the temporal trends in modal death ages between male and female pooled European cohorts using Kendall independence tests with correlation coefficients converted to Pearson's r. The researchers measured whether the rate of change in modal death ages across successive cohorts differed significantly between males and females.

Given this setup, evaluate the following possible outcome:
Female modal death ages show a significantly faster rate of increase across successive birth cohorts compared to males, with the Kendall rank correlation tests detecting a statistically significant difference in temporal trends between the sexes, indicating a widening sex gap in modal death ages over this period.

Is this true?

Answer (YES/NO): YES